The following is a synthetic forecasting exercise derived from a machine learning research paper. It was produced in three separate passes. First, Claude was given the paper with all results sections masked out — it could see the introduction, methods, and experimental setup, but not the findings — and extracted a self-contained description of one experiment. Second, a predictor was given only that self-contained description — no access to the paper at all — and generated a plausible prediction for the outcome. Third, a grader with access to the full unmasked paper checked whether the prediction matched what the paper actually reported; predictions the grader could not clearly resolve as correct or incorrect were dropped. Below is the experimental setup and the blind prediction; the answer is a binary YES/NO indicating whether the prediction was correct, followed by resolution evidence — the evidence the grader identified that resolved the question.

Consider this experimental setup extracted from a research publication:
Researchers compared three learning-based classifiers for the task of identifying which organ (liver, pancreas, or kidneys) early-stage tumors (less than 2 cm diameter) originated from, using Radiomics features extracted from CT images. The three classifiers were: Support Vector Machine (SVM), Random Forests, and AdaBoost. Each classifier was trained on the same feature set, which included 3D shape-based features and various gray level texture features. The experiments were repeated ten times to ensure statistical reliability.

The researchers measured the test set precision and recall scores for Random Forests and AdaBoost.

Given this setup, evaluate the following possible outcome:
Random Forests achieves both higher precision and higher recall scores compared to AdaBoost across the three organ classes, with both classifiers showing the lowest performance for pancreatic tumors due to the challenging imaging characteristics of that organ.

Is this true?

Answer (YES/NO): NO